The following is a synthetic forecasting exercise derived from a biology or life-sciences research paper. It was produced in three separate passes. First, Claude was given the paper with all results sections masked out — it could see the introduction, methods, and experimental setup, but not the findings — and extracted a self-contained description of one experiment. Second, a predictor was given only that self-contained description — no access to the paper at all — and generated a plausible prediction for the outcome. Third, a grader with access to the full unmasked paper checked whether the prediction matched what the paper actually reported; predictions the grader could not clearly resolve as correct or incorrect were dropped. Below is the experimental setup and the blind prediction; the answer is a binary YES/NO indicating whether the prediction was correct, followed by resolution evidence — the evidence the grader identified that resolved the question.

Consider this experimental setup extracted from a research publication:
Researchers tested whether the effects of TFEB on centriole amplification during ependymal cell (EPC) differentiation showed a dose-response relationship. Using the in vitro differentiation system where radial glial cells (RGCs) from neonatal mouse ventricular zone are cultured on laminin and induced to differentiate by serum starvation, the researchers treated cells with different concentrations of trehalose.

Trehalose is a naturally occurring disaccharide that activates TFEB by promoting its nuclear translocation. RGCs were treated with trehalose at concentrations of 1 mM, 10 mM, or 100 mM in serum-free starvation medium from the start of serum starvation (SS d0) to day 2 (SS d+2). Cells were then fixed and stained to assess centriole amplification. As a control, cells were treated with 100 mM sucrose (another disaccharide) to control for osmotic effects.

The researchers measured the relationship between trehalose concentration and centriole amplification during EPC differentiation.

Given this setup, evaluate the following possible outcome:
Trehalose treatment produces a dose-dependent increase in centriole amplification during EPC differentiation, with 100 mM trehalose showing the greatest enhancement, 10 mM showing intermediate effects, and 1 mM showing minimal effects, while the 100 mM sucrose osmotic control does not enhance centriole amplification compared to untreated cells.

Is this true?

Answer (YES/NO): NO